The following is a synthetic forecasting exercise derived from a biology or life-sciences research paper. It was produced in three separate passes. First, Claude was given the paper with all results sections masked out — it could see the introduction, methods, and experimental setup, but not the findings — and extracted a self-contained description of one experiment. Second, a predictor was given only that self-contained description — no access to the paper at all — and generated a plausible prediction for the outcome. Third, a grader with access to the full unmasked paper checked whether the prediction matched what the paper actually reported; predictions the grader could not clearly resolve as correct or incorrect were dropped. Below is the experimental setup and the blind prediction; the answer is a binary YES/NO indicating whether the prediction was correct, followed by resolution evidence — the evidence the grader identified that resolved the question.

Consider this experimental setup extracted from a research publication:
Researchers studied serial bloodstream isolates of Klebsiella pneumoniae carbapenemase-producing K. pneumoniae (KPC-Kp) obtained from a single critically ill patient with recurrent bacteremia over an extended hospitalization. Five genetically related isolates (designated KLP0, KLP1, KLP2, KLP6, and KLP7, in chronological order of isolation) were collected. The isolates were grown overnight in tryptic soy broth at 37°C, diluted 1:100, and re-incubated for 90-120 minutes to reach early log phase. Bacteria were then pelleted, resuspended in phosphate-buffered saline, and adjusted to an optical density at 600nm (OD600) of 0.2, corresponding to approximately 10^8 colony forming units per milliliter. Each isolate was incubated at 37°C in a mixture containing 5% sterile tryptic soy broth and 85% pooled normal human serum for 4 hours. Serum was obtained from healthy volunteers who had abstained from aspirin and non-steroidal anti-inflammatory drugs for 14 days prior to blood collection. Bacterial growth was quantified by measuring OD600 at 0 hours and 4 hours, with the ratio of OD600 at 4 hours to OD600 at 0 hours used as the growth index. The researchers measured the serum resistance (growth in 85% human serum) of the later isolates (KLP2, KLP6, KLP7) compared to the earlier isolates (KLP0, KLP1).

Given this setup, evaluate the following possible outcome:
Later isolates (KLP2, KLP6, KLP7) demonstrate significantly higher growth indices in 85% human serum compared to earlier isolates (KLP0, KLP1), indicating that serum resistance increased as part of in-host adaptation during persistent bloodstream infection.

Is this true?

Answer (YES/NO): NO